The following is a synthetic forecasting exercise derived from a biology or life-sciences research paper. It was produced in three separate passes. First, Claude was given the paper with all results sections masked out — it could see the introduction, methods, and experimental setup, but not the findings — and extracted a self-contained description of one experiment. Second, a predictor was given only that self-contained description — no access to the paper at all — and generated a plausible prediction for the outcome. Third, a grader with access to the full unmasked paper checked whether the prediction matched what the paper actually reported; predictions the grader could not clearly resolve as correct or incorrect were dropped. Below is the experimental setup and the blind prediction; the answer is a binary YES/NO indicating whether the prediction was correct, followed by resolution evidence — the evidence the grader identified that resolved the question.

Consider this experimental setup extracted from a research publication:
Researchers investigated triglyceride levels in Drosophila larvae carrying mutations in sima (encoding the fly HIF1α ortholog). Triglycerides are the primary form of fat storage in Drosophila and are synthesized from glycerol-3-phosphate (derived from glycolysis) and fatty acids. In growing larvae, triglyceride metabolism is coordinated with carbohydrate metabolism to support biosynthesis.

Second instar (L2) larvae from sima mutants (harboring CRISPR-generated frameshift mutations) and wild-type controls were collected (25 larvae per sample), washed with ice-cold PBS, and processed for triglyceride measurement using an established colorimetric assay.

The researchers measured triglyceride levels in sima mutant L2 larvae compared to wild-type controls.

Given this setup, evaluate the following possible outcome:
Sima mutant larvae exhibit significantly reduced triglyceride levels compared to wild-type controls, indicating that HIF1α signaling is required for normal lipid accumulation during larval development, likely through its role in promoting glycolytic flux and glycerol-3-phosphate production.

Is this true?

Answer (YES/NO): NO